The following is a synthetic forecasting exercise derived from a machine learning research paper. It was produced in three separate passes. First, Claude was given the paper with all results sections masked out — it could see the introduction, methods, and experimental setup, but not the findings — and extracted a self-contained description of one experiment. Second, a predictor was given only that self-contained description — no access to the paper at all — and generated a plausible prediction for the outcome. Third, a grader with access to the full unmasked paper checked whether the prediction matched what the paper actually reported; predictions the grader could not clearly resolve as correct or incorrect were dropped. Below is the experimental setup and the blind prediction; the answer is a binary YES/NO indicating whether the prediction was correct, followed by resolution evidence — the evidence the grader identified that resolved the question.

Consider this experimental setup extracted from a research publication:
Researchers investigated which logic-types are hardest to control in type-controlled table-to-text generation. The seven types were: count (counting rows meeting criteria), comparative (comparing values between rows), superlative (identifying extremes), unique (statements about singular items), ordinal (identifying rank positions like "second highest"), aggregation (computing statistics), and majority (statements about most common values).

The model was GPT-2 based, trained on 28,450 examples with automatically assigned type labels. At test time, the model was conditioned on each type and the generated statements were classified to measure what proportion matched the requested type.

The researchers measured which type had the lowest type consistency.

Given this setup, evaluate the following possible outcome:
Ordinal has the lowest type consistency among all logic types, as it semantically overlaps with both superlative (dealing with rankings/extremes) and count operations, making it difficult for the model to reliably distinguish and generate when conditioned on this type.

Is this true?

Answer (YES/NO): YES